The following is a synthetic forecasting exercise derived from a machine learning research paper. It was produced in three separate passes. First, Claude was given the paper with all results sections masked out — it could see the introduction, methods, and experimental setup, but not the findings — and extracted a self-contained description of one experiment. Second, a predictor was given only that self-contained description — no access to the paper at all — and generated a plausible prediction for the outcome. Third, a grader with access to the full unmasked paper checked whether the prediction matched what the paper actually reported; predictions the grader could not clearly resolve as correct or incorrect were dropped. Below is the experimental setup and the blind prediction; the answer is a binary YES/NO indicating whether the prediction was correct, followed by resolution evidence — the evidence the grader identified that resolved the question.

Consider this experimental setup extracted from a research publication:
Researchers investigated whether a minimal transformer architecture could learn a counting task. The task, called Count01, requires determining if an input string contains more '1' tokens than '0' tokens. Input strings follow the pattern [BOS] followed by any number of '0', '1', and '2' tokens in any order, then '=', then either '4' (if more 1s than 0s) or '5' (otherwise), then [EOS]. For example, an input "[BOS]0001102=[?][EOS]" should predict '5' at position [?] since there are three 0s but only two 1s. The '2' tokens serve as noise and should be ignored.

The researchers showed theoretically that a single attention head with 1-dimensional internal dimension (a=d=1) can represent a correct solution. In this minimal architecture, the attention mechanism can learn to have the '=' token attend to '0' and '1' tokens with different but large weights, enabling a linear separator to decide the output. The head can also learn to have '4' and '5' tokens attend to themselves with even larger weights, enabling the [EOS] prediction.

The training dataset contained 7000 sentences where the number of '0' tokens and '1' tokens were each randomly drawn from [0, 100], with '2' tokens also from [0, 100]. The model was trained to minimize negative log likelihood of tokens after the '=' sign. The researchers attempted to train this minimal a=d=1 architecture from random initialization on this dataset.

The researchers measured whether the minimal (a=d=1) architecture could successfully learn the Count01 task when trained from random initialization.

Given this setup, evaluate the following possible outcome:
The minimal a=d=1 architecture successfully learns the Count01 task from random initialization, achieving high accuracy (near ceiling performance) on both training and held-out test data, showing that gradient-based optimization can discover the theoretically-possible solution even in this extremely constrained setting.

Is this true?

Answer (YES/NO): NO